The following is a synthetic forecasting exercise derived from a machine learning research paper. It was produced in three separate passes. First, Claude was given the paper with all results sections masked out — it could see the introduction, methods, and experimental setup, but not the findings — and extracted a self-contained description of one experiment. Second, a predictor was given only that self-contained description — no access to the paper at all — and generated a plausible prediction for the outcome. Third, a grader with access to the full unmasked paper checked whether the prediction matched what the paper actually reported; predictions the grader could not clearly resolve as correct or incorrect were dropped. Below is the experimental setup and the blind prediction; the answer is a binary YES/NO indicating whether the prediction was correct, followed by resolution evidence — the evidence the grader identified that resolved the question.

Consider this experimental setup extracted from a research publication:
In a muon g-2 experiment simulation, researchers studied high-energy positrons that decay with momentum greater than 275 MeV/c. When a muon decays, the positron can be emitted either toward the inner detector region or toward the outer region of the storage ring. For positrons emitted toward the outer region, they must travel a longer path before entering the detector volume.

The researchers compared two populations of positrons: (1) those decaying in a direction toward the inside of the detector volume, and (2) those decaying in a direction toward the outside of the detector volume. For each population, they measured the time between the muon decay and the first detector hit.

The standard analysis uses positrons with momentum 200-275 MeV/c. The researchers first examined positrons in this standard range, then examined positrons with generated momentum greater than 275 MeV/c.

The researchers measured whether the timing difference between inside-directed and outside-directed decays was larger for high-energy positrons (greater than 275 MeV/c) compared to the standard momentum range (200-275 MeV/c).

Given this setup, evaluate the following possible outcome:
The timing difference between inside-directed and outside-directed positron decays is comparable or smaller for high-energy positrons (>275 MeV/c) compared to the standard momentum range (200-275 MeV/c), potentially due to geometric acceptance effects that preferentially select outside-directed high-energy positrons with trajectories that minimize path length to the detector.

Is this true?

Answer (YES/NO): NO